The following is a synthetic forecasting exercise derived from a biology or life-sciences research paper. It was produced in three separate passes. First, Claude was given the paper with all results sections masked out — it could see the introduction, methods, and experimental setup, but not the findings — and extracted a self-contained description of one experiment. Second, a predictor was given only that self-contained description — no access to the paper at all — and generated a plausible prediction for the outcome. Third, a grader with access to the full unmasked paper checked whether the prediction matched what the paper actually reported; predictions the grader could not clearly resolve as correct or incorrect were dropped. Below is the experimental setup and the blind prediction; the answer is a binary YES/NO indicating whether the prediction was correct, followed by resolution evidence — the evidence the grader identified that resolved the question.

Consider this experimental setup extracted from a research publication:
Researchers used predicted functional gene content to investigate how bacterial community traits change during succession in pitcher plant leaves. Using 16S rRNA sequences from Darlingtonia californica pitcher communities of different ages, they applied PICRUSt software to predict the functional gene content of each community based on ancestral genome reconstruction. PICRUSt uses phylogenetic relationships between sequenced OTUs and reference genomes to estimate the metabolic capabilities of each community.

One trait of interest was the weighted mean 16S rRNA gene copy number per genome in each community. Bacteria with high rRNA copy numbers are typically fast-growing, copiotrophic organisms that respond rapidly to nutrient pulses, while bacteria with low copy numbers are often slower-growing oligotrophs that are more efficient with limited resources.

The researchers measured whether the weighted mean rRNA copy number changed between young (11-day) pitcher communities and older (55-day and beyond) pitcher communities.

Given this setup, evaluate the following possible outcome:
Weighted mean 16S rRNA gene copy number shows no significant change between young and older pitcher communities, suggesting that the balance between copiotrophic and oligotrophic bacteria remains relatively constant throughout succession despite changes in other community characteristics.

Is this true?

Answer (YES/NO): NO